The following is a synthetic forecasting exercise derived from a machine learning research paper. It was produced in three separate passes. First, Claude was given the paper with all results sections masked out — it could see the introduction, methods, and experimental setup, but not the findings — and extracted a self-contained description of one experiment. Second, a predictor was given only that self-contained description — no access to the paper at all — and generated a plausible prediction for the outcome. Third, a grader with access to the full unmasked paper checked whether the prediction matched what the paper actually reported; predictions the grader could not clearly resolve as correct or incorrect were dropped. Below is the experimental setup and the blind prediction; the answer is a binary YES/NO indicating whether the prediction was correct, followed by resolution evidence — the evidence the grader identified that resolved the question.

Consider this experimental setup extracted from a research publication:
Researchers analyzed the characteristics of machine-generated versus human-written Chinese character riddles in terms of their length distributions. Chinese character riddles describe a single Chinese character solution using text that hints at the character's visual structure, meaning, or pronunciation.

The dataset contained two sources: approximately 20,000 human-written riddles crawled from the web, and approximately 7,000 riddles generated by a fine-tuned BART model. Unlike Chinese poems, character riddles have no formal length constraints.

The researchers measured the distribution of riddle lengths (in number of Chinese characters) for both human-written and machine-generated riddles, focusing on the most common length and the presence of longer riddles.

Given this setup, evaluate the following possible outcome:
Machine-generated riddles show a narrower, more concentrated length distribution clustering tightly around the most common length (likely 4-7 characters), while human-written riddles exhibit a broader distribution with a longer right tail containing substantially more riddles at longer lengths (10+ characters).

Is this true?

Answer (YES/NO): YES